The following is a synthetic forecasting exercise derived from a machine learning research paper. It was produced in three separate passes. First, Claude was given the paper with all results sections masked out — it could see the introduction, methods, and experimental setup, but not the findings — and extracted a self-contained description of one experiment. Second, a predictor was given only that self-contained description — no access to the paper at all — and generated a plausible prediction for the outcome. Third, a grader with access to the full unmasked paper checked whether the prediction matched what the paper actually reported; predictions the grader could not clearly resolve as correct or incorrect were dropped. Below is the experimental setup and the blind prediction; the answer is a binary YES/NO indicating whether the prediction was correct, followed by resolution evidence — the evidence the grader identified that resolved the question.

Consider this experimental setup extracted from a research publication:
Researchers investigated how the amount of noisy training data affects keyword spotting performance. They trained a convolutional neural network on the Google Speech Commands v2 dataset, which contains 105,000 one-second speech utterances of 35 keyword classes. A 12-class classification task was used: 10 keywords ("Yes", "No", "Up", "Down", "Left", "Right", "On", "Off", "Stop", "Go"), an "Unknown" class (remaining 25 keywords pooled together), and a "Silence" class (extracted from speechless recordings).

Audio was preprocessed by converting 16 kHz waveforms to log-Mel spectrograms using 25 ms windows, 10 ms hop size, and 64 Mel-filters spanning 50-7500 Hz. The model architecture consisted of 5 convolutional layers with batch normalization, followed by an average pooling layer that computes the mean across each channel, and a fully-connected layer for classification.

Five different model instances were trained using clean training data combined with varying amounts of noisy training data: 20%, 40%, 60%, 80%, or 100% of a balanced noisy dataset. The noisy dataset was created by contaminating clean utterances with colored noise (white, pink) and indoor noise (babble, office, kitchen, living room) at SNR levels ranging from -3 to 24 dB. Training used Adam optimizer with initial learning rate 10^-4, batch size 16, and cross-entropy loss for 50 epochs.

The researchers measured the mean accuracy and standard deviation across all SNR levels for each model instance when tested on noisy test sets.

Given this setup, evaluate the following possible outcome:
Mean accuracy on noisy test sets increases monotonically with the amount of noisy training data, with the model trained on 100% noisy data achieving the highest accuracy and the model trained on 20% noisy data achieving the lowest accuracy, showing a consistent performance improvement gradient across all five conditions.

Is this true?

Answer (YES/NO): NO